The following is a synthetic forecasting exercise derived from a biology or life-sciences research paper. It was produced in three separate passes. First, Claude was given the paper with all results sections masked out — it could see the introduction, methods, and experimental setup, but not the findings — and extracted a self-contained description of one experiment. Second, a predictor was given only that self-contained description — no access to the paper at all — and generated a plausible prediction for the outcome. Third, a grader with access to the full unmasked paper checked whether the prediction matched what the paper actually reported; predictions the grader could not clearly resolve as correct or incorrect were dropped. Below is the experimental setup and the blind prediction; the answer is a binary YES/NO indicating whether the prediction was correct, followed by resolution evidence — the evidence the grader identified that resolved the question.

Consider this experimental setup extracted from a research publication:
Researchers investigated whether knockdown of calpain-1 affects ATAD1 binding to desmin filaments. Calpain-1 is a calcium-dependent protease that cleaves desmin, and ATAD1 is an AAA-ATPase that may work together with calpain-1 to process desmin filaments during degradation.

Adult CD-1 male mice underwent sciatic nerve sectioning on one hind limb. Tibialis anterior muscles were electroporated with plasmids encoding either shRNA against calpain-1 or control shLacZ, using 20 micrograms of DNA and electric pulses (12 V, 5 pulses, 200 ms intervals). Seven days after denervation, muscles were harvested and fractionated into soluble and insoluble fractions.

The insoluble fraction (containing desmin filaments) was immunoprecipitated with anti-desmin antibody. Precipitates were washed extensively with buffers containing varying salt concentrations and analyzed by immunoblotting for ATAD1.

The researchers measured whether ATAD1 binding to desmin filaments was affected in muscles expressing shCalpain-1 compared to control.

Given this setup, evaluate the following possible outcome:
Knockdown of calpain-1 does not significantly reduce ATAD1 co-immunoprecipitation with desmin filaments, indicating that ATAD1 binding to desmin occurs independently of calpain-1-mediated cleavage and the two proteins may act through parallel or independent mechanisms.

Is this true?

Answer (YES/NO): NO